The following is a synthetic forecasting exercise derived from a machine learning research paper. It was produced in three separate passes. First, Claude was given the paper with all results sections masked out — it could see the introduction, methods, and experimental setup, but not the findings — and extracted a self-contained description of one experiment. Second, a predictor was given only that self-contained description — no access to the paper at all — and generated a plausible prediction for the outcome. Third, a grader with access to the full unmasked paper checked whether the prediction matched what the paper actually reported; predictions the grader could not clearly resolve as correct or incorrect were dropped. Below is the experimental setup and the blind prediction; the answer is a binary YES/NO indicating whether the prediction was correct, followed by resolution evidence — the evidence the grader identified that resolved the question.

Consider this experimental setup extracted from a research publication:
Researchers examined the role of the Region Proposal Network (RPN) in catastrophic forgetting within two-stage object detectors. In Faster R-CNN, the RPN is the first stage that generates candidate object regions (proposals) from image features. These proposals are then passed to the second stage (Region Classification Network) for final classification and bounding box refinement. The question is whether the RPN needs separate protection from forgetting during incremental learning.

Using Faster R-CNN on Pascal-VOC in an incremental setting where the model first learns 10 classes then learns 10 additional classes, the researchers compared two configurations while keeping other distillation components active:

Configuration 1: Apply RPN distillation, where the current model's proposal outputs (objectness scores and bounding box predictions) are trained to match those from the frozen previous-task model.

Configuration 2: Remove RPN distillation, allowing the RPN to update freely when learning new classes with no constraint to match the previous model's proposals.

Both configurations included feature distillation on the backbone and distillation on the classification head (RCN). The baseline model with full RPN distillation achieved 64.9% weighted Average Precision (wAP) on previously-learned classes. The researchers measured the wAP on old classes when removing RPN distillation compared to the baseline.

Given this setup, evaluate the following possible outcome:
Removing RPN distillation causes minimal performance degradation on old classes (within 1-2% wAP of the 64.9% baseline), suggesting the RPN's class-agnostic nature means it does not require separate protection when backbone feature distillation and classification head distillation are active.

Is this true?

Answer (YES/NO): YES